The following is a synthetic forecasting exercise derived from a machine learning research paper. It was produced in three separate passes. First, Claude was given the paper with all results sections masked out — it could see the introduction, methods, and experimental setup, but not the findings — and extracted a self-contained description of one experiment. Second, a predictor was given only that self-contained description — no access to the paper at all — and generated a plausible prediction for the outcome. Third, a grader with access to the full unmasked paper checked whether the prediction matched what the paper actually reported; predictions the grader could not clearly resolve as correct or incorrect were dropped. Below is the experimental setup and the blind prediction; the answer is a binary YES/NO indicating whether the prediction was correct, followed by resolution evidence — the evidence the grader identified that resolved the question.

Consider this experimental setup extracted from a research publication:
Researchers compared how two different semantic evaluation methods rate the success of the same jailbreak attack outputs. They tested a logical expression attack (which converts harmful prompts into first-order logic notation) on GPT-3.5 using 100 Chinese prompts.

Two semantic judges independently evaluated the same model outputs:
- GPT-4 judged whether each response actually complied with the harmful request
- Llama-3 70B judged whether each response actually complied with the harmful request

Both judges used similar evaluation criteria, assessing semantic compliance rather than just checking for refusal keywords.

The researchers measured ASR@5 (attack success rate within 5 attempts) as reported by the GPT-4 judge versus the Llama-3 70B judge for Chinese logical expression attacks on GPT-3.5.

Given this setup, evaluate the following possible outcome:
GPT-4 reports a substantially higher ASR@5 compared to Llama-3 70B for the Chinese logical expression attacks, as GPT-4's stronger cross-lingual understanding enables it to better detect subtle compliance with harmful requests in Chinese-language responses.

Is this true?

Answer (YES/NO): YES